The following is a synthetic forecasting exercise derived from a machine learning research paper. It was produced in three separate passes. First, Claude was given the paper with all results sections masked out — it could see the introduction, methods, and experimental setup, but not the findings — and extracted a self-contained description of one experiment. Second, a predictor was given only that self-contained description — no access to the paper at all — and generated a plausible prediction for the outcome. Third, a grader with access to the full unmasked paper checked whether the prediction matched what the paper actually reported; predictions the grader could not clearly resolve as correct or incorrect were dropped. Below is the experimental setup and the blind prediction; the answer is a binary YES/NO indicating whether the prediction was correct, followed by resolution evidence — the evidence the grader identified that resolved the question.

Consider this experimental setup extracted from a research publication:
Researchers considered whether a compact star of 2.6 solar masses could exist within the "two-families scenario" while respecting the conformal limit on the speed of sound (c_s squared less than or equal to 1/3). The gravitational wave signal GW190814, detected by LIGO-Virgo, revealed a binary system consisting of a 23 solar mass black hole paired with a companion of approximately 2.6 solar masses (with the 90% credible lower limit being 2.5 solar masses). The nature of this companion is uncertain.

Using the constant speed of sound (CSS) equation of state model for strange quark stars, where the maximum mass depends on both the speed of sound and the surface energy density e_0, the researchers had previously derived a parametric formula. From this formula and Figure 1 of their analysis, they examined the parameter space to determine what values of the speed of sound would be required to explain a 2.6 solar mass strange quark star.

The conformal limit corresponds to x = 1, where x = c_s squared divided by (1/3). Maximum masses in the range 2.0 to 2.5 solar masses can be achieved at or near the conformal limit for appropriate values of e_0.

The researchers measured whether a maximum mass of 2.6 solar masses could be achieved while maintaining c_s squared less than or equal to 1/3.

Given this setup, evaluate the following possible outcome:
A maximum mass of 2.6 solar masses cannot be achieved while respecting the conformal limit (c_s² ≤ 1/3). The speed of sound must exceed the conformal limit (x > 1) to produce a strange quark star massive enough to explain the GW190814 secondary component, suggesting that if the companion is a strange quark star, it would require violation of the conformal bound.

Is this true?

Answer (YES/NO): YES